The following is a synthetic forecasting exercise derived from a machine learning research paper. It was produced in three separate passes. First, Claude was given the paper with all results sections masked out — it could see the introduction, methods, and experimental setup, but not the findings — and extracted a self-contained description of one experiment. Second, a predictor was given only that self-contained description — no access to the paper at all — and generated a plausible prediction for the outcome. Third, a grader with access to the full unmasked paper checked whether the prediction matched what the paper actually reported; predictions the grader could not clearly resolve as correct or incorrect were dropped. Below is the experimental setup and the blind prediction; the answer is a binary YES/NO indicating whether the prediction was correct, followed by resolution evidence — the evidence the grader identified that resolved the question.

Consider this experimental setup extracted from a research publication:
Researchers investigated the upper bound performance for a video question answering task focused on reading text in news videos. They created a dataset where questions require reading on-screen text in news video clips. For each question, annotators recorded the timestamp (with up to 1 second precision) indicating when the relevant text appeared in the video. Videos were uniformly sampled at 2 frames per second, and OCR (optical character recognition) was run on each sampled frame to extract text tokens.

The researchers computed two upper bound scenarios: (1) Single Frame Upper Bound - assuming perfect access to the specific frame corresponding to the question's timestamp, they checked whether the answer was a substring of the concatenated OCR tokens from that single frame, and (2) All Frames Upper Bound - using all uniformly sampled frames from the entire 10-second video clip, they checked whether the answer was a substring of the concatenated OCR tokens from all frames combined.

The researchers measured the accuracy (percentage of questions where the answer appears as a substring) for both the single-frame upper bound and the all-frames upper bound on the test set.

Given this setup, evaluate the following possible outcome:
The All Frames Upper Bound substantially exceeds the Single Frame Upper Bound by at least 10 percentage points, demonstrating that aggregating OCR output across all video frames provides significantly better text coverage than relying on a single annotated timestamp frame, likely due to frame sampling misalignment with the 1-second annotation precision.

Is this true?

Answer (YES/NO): YES